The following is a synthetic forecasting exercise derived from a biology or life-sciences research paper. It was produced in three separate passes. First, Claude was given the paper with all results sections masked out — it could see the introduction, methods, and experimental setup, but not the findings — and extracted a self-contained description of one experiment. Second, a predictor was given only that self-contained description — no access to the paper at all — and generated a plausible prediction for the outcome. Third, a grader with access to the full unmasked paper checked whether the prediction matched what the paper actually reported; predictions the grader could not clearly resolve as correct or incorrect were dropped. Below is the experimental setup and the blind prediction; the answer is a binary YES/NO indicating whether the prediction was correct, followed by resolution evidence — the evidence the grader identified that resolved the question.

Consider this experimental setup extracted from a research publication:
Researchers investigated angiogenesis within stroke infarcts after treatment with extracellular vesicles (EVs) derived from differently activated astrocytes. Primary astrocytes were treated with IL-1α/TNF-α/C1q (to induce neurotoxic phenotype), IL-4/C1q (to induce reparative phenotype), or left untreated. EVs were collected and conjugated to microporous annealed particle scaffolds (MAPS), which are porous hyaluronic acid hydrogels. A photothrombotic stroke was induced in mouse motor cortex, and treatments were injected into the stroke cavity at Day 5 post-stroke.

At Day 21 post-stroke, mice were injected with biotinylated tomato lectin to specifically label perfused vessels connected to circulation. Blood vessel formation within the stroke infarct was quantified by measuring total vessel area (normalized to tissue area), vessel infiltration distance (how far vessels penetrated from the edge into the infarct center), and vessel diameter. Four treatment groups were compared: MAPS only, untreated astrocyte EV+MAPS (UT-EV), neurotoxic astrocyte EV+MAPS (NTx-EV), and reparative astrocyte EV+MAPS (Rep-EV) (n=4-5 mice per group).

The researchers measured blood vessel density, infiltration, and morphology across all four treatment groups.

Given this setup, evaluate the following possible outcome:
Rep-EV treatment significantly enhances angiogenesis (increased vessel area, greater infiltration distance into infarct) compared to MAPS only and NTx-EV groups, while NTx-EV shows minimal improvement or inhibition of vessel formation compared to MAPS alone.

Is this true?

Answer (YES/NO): NO